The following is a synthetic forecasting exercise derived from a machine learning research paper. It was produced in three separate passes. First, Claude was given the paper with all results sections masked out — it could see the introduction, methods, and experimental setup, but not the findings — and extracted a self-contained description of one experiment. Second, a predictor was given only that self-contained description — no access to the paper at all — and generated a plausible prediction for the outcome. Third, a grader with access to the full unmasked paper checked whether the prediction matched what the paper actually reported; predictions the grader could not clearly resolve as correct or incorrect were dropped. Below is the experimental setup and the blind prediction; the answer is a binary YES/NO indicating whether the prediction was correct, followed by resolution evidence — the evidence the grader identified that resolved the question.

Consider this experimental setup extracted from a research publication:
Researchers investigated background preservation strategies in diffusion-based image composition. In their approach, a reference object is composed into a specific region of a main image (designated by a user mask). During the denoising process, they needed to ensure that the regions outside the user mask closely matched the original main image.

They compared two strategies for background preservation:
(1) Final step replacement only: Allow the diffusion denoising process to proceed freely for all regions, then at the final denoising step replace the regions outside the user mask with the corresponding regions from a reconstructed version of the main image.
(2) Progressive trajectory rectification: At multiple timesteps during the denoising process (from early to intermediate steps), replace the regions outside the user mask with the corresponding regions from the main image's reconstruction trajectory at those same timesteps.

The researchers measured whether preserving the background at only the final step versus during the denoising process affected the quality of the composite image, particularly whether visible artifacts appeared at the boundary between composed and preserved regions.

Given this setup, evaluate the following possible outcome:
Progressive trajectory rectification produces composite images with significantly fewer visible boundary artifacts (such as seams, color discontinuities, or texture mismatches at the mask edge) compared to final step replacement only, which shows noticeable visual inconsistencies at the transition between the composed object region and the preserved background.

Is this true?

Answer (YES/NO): YES